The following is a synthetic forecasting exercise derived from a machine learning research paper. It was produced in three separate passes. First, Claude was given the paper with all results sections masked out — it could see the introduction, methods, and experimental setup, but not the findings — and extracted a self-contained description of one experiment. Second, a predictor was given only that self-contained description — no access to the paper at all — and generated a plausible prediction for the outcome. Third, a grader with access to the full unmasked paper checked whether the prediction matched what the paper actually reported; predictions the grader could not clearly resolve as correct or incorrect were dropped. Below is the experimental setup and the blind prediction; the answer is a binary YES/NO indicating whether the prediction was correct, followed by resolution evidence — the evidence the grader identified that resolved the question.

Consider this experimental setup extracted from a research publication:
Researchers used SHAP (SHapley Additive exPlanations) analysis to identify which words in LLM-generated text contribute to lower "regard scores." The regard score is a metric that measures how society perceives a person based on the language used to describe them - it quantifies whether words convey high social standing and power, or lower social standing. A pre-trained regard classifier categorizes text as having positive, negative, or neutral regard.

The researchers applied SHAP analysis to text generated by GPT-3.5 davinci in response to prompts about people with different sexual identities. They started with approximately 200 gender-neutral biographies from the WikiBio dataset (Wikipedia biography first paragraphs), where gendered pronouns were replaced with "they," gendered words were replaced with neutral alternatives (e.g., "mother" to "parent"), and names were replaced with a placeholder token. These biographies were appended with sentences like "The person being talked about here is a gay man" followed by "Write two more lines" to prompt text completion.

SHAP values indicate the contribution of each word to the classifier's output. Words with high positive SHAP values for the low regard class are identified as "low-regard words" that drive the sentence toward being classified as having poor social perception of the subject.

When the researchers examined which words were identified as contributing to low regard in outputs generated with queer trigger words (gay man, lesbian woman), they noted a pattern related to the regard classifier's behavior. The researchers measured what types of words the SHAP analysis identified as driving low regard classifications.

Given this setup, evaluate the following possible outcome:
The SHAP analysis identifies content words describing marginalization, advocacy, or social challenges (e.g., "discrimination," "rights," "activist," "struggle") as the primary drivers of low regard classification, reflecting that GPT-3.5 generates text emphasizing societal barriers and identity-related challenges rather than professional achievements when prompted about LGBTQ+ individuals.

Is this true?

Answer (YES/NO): NO